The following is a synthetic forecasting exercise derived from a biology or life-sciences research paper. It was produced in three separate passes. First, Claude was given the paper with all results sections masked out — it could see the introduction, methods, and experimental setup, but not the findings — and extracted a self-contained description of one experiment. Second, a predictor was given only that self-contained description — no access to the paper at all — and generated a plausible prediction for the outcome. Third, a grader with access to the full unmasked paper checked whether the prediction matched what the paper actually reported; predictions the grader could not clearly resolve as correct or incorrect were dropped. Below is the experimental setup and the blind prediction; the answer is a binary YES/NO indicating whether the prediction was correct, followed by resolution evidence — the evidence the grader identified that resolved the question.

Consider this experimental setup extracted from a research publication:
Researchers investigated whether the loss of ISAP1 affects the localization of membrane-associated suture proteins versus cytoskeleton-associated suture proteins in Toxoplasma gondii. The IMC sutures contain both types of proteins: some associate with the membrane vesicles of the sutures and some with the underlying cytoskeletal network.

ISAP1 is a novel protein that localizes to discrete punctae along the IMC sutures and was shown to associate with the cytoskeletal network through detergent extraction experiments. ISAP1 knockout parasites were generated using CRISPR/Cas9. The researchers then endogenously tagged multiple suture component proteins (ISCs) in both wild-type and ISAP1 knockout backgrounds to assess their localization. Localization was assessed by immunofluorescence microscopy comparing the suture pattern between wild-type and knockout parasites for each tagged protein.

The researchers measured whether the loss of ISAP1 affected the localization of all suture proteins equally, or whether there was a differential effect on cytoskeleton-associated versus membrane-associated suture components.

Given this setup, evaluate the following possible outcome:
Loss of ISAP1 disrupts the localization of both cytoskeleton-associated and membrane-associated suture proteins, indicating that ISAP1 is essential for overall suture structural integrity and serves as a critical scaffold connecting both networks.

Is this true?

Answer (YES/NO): NO